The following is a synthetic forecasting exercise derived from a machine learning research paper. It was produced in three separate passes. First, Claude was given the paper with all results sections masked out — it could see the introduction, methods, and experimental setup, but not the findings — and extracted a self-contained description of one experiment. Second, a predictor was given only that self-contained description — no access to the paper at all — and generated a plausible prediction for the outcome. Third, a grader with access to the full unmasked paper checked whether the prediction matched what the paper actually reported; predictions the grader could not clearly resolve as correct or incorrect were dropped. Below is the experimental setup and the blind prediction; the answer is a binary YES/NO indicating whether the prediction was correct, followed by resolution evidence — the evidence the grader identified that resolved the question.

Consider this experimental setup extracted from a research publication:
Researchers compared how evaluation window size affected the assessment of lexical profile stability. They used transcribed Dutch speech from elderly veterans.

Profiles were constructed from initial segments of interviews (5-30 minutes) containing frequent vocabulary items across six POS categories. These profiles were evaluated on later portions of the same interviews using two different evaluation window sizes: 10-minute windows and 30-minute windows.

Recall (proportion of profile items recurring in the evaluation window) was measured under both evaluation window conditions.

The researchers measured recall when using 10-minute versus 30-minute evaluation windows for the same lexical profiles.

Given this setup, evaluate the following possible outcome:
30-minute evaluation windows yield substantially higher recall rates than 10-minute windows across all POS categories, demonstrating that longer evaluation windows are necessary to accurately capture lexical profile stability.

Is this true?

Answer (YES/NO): NO